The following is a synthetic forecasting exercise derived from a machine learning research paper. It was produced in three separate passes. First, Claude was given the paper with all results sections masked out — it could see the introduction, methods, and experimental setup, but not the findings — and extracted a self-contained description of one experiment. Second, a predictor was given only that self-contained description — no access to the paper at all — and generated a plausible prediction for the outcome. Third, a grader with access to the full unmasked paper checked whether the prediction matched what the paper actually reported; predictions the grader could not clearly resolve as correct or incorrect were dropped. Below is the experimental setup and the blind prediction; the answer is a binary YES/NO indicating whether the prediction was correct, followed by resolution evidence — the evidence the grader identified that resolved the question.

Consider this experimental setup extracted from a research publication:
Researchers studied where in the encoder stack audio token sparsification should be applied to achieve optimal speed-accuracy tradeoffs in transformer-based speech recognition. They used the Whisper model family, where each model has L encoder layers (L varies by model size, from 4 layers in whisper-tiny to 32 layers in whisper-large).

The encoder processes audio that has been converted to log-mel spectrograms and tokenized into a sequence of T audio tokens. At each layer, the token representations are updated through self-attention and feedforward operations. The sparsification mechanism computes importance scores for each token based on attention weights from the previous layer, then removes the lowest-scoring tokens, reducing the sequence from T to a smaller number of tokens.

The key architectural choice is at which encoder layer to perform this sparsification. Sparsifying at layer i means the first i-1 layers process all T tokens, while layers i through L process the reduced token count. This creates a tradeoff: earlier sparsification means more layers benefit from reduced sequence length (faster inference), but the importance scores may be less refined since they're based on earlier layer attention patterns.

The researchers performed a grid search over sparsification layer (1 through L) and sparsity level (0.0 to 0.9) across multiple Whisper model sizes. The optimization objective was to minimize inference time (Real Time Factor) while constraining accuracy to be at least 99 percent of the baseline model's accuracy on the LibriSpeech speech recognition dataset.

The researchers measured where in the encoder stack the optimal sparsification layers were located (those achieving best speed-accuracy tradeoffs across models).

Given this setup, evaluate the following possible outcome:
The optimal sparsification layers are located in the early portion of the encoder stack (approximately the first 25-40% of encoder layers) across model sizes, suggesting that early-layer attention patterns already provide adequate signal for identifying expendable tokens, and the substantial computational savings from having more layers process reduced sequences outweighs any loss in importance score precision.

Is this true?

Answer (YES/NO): NO